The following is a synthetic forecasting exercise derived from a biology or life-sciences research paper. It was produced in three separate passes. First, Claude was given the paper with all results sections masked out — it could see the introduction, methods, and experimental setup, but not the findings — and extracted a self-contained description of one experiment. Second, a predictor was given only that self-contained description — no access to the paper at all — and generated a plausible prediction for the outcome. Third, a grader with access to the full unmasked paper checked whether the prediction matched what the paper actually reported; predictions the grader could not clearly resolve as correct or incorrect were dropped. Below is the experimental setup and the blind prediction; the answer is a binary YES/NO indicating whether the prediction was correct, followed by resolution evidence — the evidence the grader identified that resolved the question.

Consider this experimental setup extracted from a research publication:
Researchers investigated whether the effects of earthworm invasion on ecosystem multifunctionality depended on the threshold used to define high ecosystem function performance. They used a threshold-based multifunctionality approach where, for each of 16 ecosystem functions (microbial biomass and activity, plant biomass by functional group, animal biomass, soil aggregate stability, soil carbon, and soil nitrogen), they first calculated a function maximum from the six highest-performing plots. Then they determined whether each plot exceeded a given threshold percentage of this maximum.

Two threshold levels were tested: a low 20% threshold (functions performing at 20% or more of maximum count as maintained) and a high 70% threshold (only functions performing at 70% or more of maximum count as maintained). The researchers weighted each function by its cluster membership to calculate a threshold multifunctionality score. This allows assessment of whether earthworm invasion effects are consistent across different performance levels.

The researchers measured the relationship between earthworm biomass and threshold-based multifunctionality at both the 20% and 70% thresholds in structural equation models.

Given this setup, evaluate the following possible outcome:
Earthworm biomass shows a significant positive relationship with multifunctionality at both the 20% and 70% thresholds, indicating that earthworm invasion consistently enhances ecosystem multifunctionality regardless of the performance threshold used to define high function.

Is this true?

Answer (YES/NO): NO